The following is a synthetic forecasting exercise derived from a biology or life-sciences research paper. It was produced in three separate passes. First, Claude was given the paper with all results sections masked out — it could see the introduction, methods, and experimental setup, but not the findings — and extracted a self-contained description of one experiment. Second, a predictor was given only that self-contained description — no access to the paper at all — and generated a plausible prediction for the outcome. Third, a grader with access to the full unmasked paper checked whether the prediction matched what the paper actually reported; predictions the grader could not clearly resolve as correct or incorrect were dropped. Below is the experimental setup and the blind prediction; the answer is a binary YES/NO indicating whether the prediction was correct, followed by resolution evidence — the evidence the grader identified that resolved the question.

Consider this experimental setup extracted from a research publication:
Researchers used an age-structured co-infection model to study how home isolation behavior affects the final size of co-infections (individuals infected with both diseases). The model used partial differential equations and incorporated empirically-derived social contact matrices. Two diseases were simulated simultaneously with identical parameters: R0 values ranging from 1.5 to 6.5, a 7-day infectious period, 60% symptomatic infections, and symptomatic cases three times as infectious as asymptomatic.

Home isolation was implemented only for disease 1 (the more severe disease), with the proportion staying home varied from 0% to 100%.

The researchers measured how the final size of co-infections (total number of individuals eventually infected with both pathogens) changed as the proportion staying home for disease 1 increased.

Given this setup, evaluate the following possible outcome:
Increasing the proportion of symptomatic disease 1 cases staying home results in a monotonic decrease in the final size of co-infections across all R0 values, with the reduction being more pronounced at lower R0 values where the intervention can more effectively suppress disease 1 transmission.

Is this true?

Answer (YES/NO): NO